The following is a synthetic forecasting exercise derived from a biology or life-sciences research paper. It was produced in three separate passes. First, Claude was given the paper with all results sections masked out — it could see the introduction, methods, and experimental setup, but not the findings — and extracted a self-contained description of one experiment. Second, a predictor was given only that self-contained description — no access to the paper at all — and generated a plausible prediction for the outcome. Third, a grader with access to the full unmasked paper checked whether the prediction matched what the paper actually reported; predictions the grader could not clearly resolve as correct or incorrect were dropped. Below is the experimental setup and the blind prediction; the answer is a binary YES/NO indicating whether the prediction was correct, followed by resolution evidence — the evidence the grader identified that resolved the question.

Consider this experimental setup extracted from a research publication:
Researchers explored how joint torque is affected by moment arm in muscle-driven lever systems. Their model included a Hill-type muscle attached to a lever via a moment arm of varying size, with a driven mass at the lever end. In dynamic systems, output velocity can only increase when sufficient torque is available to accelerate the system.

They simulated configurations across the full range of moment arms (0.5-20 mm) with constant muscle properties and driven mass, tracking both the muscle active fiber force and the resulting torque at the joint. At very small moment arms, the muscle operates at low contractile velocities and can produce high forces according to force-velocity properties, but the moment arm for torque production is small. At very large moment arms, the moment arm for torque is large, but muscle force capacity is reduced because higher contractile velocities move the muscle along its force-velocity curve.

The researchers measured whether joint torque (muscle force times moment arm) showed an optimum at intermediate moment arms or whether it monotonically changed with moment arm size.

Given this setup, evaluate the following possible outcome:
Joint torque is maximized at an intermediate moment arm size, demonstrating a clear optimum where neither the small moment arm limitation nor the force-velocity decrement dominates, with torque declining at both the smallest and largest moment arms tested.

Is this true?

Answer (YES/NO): YES